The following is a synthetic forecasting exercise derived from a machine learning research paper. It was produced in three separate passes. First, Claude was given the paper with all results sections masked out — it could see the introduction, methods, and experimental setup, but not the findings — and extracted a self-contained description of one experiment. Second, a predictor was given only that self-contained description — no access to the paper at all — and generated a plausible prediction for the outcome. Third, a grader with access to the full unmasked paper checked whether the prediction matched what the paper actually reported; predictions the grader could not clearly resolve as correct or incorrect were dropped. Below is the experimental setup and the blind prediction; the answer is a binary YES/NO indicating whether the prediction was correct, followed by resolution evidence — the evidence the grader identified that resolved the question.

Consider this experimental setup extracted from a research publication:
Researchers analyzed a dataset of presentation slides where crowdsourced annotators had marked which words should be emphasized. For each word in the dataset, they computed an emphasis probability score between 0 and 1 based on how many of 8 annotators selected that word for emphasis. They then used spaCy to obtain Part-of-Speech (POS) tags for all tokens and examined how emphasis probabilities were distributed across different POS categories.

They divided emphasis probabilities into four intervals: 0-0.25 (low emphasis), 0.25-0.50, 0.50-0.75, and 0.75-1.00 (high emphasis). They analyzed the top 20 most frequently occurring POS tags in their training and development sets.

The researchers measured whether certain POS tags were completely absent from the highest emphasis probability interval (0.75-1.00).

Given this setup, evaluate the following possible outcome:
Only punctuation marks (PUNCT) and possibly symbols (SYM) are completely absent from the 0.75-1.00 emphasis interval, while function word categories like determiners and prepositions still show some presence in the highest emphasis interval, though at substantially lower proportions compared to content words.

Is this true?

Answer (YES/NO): NO